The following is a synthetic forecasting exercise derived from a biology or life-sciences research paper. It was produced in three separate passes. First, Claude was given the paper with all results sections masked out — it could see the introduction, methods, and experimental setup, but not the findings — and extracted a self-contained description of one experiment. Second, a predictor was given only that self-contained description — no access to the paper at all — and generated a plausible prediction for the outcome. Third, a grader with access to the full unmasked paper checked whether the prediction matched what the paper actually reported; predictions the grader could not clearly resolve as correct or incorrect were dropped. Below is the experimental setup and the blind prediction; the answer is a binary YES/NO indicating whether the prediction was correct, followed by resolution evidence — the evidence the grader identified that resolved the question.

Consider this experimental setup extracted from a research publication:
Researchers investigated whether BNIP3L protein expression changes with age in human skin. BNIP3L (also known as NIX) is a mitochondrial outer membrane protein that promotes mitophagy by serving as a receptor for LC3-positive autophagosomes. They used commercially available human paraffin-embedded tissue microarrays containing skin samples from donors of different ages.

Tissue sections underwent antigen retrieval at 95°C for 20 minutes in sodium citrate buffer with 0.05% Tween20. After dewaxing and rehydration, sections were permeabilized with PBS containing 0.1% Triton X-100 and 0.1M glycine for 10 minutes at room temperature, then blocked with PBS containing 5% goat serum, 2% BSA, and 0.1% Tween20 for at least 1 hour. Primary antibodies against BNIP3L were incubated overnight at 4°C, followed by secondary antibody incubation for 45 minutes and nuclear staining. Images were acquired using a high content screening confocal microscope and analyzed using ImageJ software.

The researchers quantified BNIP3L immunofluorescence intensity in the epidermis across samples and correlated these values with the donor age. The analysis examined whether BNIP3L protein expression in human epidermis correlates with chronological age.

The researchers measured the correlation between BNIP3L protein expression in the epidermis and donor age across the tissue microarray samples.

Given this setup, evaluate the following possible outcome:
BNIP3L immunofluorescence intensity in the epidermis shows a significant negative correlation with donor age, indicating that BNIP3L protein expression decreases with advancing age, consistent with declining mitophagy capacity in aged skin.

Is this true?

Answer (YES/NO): YES